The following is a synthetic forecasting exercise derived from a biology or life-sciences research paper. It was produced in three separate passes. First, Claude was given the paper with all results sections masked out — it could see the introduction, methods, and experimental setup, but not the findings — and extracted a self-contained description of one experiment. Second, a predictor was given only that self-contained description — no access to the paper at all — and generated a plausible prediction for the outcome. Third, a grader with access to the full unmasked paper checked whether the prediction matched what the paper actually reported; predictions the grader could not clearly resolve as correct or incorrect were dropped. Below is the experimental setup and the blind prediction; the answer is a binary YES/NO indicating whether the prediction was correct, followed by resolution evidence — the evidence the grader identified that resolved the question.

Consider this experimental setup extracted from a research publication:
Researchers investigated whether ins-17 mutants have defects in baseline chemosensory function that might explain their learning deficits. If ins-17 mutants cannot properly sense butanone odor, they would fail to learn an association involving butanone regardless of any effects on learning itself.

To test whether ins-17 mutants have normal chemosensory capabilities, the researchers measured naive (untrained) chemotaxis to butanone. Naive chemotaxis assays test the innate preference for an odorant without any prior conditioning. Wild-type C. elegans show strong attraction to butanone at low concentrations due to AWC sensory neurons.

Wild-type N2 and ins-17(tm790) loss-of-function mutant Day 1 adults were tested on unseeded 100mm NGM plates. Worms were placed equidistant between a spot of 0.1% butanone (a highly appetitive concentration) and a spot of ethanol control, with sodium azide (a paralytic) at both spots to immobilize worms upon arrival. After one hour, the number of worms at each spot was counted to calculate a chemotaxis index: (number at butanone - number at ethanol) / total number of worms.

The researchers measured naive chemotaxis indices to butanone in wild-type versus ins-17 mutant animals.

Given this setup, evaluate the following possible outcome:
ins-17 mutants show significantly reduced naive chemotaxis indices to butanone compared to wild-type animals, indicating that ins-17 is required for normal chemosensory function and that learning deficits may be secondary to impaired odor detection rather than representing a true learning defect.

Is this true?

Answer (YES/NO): NO